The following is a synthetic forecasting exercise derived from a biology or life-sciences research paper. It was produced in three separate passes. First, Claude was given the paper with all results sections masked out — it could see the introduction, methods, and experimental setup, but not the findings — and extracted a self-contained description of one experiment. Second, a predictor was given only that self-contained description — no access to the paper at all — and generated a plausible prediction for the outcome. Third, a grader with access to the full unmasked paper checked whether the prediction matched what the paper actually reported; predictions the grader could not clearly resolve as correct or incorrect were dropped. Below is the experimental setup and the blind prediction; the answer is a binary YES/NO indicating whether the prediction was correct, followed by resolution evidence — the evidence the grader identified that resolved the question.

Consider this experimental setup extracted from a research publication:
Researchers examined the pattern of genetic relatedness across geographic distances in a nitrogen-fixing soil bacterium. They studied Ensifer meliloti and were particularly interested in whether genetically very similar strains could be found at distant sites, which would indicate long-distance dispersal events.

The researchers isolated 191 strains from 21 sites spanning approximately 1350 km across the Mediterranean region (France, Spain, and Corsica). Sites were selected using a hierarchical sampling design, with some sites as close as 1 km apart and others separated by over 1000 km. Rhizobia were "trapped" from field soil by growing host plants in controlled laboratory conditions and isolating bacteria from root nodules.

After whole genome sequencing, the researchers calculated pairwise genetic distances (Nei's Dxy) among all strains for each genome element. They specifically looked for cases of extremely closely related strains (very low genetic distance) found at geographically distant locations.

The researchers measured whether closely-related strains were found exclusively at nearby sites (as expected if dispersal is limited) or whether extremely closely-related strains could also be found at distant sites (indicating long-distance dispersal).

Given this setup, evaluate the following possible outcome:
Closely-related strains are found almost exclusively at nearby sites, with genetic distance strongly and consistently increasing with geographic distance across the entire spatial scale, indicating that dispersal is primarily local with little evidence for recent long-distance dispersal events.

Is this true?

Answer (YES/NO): NO